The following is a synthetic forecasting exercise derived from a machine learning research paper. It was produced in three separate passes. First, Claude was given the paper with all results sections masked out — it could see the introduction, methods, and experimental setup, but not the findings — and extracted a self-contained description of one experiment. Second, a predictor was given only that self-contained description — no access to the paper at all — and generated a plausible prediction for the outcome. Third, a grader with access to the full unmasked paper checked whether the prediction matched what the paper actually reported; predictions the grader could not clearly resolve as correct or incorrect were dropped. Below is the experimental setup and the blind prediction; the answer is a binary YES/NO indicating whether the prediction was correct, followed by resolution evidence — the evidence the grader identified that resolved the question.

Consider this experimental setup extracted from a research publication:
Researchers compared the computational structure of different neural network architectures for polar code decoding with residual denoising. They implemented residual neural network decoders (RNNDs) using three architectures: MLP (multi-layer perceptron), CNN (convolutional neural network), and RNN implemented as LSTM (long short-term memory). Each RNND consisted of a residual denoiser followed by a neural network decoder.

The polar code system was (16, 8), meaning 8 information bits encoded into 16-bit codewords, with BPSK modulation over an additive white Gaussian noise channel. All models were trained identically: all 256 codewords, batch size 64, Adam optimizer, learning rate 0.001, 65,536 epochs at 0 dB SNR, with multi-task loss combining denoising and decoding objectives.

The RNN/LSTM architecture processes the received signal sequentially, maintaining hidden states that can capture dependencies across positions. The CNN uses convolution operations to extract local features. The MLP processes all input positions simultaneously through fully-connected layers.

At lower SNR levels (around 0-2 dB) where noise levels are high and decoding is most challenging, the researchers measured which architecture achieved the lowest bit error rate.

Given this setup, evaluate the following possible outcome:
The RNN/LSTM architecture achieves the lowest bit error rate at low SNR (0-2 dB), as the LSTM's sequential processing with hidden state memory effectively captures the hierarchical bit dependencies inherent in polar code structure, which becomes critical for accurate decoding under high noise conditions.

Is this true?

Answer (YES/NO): NO